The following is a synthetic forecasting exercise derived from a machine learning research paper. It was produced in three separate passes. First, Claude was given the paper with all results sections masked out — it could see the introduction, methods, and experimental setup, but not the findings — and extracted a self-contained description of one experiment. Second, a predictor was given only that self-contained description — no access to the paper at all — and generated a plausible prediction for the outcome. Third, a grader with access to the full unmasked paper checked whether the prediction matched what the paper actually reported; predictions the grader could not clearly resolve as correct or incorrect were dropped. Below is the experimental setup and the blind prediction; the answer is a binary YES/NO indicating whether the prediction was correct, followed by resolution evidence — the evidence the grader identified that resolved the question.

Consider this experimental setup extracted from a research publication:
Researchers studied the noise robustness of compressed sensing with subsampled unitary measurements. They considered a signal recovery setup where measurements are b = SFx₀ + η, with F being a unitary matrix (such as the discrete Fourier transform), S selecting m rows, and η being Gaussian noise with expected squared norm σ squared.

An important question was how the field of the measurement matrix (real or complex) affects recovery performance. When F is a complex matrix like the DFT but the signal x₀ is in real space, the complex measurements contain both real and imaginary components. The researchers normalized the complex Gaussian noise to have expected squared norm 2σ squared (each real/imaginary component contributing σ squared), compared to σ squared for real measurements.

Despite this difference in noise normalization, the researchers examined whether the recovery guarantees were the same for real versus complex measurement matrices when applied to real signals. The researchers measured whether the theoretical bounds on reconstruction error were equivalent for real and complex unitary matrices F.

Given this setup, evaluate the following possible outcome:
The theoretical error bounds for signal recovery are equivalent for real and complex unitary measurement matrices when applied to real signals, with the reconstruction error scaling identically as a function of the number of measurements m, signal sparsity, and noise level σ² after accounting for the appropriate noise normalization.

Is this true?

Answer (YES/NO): YES